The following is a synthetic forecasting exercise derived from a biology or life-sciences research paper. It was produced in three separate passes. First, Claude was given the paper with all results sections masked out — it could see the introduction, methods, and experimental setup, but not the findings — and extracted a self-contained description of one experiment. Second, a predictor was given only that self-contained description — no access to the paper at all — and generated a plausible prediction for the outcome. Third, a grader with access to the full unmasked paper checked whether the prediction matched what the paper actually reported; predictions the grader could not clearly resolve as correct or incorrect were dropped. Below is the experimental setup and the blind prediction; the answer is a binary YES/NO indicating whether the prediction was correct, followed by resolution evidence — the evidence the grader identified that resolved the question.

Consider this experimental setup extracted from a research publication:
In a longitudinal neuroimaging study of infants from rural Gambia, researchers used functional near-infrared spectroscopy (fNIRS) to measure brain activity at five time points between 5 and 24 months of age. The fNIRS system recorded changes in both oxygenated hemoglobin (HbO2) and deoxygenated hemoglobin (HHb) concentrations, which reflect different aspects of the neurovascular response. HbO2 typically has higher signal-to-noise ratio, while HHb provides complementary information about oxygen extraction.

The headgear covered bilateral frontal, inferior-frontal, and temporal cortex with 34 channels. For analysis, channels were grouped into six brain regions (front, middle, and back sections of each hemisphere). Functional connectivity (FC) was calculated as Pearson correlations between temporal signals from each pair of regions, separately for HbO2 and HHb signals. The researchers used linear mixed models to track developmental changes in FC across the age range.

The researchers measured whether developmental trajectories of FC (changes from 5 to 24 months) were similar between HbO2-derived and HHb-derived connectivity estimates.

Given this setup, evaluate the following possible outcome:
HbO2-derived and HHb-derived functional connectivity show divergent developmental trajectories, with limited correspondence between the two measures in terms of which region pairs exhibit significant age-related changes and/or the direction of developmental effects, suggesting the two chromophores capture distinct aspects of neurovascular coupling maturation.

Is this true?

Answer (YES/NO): NO